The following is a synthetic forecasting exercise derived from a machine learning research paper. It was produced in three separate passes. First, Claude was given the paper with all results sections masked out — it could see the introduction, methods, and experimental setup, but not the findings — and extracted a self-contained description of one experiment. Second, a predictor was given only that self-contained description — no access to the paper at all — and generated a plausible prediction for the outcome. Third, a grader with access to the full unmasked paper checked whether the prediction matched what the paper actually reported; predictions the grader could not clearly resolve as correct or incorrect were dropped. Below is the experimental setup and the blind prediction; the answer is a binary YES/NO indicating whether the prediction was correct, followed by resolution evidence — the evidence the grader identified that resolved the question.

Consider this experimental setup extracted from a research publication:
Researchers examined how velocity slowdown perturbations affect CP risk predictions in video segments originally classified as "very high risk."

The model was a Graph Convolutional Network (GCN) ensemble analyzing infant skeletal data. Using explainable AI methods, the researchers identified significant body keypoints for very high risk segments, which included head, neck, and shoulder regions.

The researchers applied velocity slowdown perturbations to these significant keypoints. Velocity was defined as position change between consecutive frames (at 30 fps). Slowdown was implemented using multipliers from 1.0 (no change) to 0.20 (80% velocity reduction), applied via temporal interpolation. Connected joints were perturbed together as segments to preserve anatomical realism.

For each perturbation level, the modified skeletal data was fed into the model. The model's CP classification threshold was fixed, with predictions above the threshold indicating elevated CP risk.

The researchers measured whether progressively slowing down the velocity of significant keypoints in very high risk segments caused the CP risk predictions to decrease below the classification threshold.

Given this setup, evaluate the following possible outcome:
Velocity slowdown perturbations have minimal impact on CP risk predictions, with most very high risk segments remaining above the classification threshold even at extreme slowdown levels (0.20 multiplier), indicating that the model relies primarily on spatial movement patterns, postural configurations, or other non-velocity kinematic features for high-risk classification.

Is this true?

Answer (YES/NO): NO